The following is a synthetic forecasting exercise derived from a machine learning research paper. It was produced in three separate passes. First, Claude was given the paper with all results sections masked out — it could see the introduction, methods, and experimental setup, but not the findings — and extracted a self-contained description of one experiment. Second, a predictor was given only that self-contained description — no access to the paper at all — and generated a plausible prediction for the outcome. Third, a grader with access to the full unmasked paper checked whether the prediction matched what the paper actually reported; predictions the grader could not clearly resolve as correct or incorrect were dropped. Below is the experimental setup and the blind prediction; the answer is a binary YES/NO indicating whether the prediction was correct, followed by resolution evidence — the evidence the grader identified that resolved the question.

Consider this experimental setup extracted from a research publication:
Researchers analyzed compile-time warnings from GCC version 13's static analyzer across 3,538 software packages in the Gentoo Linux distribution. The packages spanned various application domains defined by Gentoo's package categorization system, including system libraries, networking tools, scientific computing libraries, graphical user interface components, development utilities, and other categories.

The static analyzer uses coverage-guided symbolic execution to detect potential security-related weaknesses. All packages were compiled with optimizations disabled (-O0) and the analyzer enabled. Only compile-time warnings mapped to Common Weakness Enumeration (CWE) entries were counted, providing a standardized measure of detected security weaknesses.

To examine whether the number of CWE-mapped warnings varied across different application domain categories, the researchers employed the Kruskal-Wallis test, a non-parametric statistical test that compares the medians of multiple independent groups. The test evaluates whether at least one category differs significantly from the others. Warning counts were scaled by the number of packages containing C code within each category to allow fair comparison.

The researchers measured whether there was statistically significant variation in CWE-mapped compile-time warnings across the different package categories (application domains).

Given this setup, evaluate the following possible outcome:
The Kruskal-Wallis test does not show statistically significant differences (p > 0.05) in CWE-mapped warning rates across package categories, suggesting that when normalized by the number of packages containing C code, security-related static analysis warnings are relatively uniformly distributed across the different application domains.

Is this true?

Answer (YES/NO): YES